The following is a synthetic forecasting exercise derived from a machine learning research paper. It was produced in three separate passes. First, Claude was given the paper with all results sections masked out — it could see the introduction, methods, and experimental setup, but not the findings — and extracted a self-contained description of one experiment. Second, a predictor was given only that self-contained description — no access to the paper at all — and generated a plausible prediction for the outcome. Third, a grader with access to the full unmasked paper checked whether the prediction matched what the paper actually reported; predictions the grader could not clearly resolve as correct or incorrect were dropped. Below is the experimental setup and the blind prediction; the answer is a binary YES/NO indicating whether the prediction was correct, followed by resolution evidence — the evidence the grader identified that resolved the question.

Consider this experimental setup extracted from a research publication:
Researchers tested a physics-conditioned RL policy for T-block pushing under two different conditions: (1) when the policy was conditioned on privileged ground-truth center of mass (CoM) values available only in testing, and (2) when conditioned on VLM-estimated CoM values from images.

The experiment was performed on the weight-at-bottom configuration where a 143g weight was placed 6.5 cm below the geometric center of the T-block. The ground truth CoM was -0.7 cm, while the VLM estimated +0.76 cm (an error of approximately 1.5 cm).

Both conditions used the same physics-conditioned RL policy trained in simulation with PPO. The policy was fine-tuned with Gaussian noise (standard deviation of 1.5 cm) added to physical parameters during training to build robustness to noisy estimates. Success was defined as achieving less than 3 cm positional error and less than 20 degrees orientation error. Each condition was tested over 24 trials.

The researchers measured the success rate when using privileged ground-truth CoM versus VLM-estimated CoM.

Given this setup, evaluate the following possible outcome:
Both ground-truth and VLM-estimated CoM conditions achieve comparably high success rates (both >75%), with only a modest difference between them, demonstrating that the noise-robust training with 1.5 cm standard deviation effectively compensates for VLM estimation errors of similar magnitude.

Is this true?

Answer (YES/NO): YES